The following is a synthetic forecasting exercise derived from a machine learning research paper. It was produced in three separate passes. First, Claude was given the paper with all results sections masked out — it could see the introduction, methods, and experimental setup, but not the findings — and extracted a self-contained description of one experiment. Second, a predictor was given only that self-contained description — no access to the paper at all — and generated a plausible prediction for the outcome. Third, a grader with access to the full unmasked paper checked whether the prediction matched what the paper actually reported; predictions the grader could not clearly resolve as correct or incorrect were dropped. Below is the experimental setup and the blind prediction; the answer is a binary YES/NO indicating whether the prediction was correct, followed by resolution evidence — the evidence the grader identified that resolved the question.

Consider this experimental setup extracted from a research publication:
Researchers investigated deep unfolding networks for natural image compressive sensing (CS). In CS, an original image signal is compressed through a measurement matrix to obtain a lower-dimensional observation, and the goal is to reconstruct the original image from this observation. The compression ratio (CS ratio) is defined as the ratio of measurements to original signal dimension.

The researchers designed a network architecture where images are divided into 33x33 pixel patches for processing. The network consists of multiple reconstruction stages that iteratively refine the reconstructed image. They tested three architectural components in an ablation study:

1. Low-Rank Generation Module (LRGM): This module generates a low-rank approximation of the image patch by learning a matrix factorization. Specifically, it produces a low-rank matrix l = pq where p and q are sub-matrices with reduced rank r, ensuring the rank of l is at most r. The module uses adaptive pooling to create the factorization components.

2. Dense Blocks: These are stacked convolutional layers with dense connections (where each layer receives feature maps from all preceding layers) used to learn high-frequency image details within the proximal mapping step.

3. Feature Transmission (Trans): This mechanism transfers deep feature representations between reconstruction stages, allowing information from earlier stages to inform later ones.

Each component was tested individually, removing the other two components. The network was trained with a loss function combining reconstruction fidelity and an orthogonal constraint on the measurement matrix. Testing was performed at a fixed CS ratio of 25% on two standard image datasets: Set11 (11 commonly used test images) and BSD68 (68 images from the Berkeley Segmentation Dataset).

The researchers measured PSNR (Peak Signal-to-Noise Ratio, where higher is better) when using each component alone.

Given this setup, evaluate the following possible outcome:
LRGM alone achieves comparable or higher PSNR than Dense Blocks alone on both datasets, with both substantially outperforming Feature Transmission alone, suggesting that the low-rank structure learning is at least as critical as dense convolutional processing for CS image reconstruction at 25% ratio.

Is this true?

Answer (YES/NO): NO